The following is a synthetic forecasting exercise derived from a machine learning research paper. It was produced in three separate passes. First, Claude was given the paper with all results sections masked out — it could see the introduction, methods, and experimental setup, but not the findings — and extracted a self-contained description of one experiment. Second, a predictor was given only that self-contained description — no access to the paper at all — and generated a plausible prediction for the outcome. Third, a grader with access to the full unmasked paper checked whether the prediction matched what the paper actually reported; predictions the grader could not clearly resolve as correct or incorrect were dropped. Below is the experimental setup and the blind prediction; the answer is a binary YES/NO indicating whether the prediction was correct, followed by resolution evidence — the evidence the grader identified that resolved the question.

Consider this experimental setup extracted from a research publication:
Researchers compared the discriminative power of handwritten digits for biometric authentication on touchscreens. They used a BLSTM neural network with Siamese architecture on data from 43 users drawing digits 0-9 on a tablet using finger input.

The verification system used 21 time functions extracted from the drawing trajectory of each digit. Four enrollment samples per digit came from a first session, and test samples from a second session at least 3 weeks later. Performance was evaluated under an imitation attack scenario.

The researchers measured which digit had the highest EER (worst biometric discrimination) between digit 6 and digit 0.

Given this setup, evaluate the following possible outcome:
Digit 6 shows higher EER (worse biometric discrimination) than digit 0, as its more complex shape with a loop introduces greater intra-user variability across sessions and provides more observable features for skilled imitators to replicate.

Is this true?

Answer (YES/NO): YES